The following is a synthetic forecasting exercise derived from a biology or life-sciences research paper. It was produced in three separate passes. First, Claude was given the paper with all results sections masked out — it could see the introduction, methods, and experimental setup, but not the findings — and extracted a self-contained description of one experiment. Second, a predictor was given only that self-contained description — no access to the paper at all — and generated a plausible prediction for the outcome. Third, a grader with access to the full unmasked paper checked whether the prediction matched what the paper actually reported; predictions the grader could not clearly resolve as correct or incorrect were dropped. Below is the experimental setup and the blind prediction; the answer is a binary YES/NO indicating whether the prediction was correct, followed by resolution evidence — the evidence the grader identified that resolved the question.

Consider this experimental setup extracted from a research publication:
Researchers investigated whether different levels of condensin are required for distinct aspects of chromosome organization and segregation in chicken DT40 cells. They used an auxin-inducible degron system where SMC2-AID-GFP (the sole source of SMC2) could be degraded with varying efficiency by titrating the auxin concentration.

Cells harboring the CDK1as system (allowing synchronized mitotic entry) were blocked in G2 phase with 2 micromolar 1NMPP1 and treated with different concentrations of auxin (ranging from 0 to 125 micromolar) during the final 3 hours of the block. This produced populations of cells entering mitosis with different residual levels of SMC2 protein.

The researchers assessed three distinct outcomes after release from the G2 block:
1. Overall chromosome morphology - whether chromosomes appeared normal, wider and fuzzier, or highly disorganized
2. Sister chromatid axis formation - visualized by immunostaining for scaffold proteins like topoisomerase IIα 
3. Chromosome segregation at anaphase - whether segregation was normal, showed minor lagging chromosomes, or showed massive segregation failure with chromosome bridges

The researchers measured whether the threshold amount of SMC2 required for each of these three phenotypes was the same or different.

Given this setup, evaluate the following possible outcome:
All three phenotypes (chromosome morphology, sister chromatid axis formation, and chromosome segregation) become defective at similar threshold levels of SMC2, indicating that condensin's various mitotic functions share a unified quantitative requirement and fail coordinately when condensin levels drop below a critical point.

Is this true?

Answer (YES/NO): NO